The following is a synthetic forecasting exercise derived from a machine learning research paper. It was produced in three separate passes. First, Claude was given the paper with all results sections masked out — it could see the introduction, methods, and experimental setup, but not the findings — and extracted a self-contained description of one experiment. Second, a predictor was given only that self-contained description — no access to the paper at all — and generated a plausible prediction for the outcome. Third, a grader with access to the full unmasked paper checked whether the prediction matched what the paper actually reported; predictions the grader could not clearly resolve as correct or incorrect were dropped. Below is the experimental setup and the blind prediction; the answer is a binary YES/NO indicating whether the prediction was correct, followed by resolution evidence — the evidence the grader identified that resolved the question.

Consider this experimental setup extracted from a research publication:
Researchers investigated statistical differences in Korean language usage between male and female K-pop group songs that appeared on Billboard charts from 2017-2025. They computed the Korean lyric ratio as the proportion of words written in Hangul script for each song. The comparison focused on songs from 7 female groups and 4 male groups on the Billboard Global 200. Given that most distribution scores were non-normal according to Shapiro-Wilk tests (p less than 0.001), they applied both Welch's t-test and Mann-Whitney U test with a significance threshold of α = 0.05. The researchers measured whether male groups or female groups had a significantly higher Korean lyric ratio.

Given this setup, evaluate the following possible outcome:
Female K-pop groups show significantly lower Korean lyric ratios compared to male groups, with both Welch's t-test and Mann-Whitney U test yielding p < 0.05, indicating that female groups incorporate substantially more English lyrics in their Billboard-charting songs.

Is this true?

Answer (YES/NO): NO